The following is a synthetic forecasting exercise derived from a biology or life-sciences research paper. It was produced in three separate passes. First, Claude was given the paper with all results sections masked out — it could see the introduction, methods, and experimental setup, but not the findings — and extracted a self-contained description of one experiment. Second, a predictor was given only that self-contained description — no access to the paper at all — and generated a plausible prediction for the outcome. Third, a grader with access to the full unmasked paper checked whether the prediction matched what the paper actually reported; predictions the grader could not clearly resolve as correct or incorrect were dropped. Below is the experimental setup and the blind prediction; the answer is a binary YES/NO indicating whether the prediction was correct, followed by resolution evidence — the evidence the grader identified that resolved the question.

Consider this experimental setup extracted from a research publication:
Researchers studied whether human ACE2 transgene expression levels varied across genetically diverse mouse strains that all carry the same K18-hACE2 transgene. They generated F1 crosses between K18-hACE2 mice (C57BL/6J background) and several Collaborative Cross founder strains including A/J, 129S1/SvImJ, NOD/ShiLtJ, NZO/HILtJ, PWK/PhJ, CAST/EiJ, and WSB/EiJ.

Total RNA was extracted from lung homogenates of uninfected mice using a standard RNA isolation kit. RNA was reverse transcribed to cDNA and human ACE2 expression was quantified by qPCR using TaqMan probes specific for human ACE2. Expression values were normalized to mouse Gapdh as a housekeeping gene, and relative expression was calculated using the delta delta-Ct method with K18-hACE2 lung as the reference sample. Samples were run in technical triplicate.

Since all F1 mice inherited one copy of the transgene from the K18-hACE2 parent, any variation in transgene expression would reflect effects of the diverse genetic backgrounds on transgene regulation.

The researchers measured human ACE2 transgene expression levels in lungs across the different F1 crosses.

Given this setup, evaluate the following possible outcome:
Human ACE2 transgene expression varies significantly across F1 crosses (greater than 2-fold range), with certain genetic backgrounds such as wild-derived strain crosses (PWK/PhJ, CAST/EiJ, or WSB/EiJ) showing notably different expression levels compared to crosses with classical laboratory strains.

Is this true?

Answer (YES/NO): NO